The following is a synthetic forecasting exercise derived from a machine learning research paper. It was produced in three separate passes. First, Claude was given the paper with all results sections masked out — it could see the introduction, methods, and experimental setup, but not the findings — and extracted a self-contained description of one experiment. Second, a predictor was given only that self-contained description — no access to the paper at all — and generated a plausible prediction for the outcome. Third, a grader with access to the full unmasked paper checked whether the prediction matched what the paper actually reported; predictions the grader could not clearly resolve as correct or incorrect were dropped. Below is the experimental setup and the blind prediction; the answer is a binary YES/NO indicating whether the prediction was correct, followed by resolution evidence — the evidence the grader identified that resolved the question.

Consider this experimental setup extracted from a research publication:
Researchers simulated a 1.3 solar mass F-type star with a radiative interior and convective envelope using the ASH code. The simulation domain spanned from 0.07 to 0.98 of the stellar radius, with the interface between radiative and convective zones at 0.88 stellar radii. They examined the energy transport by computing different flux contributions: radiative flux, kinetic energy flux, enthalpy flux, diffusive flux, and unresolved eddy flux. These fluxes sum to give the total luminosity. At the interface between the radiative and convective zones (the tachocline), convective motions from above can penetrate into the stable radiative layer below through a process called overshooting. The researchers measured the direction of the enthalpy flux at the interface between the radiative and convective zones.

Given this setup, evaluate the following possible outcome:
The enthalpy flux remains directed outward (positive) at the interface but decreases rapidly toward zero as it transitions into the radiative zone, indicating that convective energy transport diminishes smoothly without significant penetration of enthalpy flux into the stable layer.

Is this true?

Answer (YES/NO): NO